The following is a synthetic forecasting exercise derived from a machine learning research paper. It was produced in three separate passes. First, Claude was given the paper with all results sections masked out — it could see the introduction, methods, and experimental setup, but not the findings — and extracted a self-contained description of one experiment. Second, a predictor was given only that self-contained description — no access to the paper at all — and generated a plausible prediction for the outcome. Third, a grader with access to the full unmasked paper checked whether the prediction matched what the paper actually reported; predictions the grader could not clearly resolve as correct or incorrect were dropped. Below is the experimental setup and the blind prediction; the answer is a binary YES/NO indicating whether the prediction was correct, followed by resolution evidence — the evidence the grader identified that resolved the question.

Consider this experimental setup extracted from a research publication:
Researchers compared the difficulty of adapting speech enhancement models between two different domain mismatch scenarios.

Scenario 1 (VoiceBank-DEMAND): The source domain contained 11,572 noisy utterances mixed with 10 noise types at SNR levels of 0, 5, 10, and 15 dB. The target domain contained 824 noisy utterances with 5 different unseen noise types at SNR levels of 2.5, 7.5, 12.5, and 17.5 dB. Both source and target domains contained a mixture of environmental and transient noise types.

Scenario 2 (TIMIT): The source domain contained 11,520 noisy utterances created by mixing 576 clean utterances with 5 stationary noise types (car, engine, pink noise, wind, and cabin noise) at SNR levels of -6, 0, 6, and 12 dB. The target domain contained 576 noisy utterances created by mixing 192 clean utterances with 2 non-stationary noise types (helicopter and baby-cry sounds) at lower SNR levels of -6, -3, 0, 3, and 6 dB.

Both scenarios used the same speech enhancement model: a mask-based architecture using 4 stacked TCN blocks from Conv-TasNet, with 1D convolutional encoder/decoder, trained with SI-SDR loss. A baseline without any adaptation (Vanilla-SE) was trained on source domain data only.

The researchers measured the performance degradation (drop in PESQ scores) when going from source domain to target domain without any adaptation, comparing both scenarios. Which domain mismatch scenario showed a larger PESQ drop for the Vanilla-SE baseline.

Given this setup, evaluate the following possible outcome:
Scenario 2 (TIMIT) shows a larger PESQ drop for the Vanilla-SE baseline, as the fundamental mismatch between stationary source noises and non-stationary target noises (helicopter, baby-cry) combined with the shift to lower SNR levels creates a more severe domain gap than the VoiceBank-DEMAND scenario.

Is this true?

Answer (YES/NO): YES